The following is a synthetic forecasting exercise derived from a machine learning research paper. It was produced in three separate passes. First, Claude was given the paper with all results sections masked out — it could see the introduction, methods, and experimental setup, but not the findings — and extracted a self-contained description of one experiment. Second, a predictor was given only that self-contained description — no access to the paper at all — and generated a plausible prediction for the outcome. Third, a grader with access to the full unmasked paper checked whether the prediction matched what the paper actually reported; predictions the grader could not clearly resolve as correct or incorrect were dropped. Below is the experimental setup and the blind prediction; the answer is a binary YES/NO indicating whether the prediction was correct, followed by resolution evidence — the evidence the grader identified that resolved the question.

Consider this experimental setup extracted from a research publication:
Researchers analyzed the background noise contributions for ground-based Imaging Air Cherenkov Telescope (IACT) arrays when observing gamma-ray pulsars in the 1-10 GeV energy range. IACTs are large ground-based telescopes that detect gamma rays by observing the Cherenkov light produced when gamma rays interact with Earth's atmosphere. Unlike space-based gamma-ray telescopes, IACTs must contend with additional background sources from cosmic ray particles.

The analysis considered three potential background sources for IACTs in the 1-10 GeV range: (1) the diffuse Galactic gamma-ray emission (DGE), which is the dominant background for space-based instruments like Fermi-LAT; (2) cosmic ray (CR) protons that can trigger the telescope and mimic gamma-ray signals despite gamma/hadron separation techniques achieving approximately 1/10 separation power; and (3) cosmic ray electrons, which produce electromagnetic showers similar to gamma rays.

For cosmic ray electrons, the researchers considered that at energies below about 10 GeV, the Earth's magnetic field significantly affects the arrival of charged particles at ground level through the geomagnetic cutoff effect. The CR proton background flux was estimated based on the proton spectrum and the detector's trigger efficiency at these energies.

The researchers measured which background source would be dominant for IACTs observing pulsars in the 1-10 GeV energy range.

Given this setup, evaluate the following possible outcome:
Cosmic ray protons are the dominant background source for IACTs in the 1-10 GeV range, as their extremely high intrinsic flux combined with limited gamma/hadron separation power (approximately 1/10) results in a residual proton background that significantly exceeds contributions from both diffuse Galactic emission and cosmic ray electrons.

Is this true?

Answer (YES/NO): YES